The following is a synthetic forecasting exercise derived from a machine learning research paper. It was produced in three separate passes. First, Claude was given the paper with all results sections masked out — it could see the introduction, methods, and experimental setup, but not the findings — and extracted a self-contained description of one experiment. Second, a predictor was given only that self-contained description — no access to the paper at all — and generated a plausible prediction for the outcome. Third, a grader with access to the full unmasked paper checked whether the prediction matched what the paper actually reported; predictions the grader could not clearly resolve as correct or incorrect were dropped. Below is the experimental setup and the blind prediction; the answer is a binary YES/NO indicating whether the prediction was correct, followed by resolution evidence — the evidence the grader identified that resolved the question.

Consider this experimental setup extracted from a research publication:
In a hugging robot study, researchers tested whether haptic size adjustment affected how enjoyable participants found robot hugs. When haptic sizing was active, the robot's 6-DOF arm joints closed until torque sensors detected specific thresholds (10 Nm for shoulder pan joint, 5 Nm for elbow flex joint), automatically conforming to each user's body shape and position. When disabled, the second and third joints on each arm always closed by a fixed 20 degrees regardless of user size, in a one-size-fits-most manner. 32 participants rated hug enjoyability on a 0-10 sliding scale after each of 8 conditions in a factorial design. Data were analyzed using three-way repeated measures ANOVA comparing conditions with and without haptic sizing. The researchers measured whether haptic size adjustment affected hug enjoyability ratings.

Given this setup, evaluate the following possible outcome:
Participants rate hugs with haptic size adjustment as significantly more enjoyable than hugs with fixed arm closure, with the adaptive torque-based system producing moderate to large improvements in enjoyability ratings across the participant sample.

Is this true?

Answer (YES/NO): YES